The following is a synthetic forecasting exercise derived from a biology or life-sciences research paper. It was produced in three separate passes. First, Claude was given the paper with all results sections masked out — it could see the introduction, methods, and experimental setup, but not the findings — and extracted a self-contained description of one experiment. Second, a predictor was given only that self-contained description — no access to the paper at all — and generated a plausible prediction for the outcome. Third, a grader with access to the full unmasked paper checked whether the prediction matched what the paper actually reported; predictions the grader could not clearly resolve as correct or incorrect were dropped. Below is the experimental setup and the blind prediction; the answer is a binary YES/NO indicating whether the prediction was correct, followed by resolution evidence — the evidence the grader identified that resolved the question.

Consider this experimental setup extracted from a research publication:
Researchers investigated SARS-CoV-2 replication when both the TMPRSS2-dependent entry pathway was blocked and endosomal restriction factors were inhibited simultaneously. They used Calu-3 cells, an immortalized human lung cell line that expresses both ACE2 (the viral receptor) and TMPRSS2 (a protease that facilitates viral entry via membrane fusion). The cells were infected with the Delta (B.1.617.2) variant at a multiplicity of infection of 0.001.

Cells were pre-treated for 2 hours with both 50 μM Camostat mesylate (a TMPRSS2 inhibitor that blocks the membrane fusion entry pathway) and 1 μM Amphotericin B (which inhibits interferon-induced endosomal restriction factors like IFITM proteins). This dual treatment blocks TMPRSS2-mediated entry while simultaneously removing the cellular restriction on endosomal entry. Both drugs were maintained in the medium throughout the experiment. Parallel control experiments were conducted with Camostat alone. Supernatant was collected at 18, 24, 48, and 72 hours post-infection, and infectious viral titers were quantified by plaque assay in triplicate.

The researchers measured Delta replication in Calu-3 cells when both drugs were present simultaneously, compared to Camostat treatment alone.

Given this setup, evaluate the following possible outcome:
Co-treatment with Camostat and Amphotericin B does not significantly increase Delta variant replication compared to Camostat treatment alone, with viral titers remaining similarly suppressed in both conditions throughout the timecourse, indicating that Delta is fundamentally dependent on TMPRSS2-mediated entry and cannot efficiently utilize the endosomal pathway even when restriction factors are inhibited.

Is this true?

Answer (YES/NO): NO